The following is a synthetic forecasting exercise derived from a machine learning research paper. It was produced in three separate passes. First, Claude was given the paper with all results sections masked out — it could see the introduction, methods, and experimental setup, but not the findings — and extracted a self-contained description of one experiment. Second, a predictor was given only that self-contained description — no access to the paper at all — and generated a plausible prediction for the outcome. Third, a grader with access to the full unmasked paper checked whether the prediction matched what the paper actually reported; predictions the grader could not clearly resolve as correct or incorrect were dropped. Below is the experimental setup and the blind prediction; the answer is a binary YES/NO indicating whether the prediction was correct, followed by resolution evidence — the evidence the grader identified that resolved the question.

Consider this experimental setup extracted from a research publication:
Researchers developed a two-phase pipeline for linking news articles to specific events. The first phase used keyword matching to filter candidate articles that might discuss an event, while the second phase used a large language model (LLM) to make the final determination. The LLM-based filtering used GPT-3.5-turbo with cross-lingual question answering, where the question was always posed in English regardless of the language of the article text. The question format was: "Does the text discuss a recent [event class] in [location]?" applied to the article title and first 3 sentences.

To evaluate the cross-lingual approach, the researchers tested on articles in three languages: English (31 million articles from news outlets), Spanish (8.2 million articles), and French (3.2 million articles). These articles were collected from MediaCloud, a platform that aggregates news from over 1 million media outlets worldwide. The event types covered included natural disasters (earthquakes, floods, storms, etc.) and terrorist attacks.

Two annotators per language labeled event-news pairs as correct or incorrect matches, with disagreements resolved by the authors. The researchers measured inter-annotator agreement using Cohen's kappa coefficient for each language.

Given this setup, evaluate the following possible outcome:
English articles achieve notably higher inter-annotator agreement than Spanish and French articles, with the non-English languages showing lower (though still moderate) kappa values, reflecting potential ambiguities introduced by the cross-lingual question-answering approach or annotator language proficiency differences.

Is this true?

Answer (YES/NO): NO